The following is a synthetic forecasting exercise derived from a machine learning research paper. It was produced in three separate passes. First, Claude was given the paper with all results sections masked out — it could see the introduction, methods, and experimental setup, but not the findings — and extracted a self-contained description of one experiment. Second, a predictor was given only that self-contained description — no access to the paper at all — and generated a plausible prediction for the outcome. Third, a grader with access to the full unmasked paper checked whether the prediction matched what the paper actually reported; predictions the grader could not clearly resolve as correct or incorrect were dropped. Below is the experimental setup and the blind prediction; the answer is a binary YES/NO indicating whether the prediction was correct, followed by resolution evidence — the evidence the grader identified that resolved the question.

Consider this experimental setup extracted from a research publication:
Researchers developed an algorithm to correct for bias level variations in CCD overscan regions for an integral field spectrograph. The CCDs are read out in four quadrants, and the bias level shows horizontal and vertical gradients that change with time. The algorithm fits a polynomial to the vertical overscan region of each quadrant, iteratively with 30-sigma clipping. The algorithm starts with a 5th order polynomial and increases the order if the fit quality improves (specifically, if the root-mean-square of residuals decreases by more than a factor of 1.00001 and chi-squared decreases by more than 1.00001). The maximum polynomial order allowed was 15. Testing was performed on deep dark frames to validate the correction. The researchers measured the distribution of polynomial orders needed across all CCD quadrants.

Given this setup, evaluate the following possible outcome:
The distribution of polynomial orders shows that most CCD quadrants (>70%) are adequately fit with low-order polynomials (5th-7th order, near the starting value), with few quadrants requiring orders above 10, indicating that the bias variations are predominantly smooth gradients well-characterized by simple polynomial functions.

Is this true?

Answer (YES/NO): YES